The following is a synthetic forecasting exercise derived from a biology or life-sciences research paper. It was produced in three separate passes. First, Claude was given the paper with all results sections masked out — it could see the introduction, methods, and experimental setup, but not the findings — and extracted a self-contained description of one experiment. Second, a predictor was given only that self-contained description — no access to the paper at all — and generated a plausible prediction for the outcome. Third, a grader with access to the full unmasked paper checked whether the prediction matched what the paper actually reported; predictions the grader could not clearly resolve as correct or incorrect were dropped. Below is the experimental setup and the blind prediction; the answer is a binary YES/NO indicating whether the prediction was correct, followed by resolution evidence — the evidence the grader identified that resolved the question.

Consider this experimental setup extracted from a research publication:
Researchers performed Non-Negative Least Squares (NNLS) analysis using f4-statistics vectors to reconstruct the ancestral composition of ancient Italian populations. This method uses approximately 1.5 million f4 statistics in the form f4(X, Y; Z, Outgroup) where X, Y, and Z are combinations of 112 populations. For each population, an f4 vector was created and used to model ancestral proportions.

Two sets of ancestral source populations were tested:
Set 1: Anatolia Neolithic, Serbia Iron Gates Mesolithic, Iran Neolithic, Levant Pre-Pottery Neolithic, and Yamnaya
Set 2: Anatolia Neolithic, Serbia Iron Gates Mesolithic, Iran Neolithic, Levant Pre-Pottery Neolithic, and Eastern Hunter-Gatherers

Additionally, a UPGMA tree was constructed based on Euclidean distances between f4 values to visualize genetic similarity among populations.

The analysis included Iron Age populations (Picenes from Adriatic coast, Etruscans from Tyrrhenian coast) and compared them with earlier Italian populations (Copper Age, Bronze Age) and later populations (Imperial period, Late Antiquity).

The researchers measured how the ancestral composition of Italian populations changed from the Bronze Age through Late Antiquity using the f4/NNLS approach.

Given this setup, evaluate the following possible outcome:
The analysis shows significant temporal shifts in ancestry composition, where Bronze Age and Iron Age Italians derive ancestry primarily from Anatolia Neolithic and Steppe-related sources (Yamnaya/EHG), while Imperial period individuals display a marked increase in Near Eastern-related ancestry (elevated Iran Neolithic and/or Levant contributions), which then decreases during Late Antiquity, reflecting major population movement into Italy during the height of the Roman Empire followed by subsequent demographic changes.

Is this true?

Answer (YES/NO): NO